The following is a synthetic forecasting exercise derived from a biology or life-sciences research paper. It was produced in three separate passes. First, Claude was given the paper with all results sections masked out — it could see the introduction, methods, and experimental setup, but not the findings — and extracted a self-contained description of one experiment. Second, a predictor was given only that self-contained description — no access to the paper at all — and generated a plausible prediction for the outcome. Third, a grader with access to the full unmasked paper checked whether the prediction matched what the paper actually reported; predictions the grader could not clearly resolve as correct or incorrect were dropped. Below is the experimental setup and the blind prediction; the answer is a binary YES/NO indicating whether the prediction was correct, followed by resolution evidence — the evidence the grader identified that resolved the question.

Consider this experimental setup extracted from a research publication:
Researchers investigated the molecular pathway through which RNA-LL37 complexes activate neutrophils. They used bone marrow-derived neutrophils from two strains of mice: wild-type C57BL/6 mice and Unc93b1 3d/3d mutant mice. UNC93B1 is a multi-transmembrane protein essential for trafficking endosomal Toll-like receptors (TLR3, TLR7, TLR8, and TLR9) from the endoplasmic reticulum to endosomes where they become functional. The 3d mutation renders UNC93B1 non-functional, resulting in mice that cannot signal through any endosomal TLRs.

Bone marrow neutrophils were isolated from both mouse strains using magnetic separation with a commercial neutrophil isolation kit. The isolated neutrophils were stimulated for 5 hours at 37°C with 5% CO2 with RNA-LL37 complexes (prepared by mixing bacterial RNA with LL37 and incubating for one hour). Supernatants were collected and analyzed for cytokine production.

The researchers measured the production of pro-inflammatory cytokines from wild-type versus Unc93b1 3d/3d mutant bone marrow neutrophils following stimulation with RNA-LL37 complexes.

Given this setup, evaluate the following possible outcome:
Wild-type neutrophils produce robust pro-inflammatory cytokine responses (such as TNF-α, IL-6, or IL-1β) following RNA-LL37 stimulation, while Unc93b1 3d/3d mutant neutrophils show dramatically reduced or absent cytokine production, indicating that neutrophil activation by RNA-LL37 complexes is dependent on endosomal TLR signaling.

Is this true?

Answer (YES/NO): YES